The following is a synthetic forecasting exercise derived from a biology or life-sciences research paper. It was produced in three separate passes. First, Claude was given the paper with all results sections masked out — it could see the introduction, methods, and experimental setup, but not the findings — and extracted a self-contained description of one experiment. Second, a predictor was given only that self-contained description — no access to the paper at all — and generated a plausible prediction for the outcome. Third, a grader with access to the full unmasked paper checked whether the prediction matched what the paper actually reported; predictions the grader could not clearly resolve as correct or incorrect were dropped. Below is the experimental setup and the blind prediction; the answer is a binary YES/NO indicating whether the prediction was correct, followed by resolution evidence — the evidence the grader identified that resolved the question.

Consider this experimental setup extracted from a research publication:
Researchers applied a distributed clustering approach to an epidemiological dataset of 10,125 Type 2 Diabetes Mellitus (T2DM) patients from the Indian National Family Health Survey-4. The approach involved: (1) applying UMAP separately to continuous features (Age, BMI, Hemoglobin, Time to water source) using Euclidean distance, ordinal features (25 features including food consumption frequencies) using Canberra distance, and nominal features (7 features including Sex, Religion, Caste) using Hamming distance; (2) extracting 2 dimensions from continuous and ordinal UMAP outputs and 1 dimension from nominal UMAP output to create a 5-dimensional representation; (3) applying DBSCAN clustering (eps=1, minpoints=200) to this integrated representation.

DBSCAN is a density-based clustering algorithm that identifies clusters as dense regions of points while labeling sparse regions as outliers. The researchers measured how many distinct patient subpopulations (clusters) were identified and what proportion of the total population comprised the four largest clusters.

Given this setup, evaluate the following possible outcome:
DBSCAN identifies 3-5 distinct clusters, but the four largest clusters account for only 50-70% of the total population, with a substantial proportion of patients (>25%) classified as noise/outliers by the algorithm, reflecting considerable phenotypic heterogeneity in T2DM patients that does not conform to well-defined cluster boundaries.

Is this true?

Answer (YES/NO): NO